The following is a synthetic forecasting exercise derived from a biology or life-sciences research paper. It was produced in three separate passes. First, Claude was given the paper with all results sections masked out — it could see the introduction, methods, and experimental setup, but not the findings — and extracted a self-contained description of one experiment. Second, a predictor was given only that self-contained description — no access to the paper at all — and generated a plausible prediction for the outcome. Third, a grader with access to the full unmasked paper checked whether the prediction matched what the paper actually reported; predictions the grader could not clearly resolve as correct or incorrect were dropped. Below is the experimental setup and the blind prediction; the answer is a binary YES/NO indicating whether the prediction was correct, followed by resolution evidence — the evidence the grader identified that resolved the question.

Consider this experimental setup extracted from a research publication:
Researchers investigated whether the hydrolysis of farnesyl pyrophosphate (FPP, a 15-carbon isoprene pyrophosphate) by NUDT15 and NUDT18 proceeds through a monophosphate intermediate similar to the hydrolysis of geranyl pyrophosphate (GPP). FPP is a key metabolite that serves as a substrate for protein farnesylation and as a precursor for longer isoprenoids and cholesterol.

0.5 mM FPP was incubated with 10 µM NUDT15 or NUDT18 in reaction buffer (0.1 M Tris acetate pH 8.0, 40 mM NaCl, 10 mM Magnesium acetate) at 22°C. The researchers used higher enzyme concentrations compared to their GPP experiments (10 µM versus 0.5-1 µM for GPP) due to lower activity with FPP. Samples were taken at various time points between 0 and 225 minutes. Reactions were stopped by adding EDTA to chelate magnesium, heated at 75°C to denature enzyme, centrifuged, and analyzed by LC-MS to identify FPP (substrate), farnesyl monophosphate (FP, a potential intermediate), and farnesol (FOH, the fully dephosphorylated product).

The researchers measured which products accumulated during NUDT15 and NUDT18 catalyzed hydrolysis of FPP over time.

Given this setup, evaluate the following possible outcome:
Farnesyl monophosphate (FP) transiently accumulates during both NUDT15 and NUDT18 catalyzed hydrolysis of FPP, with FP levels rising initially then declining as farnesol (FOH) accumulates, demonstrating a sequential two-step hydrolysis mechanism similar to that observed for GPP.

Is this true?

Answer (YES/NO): NO